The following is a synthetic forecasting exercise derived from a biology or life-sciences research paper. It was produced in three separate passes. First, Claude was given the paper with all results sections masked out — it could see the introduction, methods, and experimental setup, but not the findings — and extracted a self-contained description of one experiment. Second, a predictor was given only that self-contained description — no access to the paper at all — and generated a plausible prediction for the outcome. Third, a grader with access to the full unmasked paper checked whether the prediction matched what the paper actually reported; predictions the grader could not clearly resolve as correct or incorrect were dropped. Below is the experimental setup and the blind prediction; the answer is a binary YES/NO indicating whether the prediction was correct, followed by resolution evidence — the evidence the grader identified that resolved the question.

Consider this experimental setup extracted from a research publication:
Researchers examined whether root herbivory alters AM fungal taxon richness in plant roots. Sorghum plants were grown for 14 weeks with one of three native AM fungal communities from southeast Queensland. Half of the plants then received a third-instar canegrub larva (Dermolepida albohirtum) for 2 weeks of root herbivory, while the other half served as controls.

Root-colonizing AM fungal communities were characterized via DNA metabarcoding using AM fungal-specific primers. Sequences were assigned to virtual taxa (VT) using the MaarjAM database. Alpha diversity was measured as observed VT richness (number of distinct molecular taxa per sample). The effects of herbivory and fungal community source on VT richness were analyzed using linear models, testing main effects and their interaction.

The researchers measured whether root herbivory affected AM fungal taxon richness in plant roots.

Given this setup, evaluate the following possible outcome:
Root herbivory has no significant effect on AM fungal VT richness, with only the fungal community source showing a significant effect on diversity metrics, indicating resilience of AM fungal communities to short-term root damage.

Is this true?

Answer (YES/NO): YES